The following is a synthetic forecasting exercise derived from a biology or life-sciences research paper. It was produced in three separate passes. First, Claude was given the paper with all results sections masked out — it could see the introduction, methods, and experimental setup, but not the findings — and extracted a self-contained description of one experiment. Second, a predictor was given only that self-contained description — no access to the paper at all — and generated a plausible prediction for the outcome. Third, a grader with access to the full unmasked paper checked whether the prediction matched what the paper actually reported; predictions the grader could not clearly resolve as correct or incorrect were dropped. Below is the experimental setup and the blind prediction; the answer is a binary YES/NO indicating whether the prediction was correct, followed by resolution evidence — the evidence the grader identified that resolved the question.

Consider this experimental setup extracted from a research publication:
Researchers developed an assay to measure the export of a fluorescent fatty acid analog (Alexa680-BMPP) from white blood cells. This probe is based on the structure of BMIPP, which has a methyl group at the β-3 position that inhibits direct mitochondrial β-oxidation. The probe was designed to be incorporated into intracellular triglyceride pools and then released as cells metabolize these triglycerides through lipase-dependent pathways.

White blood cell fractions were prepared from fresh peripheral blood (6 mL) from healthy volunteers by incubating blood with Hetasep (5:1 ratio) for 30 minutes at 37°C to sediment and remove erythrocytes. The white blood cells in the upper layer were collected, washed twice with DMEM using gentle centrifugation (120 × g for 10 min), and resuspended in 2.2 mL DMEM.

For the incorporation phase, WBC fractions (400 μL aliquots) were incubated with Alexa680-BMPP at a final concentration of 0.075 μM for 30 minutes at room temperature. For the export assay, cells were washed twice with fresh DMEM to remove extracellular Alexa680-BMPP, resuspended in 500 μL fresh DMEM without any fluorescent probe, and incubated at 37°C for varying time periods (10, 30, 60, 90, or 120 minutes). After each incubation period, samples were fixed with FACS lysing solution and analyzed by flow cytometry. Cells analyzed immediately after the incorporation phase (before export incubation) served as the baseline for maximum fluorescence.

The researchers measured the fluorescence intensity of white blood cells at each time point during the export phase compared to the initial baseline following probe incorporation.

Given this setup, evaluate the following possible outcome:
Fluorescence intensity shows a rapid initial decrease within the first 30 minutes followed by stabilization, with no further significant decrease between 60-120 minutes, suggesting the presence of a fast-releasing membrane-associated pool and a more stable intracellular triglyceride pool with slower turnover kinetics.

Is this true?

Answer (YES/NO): YES